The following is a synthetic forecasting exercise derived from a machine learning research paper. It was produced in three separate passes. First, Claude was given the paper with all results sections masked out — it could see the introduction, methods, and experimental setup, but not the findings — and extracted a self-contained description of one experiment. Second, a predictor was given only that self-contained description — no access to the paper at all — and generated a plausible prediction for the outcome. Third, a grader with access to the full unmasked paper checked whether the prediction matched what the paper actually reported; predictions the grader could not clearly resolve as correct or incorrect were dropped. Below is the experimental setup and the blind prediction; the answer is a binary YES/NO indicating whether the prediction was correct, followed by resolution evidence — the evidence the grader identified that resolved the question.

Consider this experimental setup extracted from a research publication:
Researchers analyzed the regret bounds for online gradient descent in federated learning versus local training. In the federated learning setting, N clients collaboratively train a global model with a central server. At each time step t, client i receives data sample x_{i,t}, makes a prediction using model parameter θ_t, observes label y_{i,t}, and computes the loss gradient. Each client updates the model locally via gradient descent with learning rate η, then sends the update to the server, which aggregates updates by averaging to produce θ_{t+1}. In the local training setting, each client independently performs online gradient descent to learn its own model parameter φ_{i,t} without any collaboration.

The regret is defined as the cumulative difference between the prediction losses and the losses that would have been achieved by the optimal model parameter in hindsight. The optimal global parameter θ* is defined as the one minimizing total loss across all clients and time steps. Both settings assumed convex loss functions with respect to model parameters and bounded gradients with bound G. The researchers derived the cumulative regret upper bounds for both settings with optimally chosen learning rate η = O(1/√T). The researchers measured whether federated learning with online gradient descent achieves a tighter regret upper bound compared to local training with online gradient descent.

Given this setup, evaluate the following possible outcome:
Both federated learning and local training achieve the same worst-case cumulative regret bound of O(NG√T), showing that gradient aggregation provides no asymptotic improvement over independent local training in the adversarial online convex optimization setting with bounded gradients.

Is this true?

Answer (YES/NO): YES